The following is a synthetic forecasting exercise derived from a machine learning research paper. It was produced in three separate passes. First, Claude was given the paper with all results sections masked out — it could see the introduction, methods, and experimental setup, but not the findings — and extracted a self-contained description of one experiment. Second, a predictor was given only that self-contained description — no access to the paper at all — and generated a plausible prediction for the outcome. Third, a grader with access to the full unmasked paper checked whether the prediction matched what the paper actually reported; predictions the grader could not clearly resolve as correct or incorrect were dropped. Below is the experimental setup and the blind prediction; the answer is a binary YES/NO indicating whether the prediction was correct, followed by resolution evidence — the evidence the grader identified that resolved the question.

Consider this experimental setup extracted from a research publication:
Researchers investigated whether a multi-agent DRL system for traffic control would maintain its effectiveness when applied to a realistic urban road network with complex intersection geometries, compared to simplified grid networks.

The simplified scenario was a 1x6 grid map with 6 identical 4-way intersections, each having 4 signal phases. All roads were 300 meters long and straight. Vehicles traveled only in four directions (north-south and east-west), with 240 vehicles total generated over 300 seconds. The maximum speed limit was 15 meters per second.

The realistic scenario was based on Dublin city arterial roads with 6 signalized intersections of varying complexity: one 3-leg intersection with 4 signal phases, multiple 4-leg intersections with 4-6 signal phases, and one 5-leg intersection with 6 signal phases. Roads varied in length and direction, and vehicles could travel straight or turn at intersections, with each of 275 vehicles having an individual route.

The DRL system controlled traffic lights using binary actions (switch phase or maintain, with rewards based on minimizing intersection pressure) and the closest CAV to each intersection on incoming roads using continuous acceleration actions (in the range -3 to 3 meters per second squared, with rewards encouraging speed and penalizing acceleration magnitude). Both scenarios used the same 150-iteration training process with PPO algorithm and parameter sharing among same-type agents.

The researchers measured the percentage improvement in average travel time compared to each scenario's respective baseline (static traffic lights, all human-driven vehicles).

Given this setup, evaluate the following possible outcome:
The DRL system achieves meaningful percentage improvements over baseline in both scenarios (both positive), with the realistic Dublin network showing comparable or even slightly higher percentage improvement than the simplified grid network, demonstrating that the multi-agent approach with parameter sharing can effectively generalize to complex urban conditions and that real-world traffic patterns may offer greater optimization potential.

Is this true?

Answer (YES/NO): YES